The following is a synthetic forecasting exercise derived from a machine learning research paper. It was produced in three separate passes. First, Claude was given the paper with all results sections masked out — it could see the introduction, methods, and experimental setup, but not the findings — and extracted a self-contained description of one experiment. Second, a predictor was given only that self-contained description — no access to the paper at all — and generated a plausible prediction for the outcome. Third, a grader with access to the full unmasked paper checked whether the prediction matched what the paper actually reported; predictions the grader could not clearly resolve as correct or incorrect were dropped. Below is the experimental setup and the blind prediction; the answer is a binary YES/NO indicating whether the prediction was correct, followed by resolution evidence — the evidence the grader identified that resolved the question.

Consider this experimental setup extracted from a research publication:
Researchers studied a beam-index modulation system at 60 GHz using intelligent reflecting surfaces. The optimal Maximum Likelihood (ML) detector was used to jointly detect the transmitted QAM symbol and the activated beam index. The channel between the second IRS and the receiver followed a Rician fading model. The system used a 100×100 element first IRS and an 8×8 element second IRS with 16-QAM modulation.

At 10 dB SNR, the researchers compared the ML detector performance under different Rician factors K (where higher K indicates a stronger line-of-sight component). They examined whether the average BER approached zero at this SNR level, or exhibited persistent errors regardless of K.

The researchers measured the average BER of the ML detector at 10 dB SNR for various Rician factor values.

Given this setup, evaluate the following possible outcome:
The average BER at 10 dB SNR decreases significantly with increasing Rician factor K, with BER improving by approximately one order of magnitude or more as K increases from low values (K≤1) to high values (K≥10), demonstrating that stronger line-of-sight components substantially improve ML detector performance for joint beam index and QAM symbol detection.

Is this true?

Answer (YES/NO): NO